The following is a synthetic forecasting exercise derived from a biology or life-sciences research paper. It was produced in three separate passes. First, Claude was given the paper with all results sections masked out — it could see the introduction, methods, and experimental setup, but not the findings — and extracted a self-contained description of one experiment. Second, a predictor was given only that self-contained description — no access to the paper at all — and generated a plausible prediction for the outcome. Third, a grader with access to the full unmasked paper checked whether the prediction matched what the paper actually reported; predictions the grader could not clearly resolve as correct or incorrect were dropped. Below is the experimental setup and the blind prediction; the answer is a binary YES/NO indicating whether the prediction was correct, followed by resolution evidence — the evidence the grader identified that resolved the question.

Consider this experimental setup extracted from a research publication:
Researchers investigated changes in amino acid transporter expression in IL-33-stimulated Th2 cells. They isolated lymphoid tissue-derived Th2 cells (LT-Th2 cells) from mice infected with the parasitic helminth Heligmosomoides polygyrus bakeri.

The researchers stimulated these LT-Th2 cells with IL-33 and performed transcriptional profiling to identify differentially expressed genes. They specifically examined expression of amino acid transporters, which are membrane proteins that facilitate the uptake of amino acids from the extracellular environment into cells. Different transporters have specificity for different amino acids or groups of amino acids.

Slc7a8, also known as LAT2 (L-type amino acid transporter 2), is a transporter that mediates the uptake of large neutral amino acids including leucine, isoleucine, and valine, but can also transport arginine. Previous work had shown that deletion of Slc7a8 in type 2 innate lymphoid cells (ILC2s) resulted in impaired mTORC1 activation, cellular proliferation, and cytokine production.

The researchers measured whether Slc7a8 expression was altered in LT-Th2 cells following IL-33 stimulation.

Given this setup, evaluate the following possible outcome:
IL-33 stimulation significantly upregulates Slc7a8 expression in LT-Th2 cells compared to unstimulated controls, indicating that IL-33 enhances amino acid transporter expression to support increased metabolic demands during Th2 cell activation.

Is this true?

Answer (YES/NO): YES